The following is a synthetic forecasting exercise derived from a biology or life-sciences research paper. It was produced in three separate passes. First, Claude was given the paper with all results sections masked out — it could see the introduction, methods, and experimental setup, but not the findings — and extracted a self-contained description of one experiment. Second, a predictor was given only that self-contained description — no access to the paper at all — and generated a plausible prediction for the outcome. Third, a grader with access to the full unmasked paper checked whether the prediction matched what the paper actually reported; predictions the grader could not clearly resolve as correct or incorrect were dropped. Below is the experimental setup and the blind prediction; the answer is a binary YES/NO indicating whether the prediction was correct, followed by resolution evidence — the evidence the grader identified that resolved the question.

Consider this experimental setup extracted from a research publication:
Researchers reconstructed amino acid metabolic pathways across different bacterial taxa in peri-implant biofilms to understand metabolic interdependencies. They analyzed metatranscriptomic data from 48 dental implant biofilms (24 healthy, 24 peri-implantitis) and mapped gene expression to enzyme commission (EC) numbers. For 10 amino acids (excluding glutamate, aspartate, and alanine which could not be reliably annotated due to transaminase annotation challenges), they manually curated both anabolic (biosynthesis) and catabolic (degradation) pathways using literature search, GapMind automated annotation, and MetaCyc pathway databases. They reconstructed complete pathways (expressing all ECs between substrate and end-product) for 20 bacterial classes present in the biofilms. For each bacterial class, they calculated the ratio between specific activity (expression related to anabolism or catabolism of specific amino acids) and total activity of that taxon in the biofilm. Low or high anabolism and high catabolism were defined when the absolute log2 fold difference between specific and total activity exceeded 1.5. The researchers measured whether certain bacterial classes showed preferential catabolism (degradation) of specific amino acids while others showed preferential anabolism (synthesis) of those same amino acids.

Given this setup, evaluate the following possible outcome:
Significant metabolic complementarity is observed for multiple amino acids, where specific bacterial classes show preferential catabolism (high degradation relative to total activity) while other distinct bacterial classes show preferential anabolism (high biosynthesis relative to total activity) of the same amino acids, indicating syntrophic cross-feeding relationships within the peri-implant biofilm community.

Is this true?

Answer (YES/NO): YES